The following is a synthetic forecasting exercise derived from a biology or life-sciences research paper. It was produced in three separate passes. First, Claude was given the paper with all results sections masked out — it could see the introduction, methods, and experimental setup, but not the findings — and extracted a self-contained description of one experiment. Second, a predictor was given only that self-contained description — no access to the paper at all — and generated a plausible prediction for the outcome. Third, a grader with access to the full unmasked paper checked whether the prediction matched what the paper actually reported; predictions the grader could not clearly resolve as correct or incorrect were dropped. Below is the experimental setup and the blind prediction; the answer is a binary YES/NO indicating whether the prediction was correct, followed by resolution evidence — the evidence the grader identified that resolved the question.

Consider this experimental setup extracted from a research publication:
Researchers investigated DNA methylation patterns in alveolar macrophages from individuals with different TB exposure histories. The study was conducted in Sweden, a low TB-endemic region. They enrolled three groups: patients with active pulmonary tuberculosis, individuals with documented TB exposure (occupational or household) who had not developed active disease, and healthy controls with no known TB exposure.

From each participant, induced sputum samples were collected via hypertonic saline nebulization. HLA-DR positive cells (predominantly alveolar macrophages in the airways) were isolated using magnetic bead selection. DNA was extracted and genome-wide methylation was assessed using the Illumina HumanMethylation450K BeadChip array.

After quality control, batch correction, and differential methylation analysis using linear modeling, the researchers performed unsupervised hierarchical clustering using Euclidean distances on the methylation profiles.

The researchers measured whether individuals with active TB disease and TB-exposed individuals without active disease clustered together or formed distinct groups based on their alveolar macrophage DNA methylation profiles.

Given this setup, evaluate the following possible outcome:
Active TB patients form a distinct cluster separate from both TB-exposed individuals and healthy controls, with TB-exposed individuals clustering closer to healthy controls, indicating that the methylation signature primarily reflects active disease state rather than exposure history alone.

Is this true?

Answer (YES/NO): NO